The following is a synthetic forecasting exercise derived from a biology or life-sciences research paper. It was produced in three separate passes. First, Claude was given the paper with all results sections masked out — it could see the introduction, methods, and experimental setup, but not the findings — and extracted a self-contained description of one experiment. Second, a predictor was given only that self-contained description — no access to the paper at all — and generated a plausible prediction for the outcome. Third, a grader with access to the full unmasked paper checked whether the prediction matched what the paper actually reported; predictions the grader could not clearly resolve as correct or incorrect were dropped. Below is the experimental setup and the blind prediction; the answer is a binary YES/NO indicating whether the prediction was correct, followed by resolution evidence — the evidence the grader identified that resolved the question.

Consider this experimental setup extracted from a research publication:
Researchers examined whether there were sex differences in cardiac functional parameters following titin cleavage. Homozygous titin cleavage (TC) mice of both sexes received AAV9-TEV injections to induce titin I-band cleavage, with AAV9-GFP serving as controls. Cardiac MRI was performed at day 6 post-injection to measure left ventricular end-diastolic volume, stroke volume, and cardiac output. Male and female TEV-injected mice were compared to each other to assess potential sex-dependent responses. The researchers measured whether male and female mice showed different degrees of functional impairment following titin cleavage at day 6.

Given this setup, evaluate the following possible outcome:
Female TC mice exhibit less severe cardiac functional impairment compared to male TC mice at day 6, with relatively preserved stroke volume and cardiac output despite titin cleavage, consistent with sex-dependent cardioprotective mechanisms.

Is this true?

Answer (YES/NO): NO